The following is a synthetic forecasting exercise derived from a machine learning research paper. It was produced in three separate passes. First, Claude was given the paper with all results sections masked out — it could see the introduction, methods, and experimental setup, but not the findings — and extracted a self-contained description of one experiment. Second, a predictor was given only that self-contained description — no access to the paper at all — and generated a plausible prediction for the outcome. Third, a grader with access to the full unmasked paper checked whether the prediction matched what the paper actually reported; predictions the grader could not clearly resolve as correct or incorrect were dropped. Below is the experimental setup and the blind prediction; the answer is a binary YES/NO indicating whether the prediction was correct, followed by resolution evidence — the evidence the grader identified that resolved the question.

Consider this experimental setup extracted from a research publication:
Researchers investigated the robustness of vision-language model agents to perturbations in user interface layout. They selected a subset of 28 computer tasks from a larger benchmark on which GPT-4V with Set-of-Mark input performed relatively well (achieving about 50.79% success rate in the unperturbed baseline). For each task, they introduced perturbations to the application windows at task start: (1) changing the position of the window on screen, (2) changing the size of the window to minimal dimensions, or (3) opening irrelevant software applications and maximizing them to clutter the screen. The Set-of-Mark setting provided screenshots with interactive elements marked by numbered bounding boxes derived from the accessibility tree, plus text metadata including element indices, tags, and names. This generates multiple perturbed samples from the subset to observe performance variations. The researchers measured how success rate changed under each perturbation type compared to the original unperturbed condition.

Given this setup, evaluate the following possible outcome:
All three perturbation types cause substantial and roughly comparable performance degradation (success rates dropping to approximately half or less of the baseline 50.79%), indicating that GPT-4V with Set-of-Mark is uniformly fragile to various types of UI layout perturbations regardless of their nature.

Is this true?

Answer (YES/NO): NO